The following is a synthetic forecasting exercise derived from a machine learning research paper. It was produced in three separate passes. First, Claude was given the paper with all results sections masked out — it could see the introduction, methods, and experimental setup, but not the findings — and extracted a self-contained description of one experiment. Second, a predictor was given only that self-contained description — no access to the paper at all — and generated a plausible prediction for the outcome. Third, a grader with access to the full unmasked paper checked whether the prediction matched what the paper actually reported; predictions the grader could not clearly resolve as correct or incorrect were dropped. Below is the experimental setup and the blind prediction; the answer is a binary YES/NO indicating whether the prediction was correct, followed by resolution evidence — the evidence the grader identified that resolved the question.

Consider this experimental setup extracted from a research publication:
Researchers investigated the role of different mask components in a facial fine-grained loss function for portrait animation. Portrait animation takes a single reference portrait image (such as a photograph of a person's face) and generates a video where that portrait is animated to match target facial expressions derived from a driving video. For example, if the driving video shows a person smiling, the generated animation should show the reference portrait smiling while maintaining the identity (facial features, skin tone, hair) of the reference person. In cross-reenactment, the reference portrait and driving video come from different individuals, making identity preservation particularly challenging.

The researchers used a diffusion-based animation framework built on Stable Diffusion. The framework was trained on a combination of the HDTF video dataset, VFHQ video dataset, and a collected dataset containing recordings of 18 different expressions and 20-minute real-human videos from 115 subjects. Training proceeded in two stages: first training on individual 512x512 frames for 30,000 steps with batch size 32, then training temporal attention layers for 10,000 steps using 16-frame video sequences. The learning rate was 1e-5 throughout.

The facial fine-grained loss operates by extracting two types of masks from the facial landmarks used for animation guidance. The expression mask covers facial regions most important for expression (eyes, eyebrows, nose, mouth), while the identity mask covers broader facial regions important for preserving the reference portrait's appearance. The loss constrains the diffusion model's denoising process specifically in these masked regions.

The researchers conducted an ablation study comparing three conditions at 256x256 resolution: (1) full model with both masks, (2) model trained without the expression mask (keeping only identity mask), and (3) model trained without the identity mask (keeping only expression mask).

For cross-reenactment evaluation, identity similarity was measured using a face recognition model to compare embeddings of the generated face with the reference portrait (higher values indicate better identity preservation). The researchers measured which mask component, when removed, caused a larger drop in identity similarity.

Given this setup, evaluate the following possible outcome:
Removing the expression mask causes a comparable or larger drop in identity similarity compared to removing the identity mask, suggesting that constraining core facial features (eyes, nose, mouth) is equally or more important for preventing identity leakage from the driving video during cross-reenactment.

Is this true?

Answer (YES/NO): NO